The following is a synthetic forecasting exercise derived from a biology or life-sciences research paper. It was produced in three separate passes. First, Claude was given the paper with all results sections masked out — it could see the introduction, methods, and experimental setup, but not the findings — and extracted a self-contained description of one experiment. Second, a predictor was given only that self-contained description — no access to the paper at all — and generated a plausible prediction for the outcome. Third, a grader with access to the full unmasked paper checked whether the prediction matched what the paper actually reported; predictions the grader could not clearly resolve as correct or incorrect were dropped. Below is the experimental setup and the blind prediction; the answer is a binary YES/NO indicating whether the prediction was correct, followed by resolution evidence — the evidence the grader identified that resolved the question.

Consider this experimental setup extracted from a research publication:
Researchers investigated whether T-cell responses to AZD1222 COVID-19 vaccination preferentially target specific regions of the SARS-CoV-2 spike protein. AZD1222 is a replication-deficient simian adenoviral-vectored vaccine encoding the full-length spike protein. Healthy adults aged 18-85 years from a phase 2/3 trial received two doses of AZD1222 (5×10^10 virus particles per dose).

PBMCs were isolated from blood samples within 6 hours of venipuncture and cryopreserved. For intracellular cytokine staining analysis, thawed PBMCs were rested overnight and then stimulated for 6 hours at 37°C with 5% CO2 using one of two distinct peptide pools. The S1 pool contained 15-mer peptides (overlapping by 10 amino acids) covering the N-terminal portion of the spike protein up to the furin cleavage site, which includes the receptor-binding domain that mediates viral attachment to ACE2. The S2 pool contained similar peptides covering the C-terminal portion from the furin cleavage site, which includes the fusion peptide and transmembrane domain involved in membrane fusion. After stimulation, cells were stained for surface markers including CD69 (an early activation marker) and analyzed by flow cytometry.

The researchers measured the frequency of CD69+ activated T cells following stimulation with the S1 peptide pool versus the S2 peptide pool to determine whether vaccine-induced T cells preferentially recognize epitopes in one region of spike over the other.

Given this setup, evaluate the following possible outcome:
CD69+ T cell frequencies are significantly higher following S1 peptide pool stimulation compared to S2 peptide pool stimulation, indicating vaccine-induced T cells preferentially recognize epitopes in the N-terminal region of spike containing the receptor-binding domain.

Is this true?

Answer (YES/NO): NO